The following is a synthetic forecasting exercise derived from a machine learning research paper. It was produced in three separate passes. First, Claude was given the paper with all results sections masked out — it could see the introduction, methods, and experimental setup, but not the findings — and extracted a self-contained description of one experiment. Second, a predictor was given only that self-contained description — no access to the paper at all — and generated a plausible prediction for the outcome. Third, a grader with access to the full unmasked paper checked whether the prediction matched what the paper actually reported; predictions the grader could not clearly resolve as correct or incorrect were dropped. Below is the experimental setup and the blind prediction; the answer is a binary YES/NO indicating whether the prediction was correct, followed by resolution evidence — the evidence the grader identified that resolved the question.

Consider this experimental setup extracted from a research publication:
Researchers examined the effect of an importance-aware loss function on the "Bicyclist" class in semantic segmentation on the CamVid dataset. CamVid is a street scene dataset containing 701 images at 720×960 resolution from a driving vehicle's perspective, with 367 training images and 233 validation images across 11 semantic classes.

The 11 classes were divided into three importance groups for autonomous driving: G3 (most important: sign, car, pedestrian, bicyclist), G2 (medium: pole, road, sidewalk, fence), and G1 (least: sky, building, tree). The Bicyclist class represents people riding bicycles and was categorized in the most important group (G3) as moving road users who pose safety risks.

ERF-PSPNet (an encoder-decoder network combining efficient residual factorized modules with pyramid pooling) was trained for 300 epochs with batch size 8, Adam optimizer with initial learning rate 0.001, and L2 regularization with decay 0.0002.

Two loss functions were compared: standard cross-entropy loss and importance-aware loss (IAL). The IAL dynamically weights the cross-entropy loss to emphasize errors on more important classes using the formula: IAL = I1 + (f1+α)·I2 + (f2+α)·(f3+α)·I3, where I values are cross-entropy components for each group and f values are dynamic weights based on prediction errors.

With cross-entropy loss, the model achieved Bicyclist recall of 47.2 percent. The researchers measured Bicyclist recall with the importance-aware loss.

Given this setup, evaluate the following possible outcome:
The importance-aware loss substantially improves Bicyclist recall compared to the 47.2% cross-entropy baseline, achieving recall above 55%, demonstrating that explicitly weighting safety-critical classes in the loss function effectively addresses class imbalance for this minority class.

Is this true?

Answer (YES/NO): NO